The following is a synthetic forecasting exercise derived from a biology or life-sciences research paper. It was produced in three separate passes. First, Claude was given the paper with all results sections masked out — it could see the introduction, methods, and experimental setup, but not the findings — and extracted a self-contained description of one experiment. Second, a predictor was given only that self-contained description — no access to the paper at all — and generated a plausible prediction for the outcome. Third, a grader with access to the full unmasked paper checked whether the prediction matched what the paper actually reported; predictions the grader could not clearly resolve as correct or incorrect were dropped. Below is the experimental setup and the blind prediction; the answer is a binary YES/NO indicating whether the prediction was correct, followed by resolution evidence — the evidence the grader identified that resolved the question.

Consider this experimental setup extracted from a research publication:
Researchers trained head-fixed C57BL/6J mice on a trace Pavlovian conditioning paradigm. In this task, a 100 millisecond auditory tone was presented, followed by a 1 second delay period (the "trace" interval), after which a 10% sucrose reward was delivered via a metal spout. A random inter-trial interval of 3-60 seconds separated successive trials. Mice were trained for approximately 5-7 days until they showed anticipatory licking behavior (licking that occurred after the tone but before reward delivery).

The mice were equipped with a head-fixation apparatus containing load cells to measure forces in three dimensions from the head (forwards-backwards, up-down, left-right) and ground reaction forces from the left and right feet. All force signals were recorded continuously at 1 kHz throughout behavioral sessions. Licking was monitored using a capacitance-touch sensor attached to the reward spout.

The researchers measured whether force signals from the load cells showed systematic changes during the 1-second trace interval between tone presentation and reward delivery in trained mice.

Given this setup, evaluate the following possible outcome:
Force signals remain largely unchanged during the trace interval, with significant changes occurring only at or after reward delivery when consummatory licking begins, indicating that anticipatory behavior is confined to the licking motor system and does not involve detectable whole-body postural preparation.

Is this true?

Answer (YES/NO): NO